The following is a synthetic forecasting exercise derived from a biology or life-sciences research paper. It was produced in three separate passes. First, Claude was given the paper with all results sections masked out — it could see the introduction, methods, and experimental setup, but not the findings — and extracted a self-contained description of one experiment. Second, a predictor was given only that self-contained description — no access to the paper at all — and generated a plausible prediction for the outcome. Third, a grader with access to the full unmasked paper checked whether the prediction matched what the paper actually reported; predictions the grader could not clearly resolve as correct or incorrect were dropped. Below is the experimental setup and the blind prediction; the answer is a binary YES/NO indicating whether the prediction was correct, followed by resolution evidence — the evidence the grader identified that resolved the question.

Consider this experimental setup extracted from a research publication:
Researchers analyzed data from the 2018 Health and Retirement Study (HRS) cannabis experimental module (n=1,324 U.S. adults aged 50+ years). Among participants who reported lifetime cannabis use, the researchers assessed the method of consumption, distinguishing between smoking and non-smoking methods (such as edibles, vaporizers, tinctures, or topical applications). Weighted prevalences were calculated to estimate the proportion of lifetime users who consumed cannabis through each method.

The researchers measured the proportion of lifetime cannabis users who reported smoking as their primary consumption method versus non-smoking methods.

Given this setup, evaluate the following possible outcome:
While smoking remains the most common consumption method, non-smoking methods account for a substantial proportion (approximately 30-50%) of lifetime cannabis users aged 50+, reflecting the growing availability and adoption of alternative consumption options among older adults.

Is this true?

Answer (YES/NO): NO